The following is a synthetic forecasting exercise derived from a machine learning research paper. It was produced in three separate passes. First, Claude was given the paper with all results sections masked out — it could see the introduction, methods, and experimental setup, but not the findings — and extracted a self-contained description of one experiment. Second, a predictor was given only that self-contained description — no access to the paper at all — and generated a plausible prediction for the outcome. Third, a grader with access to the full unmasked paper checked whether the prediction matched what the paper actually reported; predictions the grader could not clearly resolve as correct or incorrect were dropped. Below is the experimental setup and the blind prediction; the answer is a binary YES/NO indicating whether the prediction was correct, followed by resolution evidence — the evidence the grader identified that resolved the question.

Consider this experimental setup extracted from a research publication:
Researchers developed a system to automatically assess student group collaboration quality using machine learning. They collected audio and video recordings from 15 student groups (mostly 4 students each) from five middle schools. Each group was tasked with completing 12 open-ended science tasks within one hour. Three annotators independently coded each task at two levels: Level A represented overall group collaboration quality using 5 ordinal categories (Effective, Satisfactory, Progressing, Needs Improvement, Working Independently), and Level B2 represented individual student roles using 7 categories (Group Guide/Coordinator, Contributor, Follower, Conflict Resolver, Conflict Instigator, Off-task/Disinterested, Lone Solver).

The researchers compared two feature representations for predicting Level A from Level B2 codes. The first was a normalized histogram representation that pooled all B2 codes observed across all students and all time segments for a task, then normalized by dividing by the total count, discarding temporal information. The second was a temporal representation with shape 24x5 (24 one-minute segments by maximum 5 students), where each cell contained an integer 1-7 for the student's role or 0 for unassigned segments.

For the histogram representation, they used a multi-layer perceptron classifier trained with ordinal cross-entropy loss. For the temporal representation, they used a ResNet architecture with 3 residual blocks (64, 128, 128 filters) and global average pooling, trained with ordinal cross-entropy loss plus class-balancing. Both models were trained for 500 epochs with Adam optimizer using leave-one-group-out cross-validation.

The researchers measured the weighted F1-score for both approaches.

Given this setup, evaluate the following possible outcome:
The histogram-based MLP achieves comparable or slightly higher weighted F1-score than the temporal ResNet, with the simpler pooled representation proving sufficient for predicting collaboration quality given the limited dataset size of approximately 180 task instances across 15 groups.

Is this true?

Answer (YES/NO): YES